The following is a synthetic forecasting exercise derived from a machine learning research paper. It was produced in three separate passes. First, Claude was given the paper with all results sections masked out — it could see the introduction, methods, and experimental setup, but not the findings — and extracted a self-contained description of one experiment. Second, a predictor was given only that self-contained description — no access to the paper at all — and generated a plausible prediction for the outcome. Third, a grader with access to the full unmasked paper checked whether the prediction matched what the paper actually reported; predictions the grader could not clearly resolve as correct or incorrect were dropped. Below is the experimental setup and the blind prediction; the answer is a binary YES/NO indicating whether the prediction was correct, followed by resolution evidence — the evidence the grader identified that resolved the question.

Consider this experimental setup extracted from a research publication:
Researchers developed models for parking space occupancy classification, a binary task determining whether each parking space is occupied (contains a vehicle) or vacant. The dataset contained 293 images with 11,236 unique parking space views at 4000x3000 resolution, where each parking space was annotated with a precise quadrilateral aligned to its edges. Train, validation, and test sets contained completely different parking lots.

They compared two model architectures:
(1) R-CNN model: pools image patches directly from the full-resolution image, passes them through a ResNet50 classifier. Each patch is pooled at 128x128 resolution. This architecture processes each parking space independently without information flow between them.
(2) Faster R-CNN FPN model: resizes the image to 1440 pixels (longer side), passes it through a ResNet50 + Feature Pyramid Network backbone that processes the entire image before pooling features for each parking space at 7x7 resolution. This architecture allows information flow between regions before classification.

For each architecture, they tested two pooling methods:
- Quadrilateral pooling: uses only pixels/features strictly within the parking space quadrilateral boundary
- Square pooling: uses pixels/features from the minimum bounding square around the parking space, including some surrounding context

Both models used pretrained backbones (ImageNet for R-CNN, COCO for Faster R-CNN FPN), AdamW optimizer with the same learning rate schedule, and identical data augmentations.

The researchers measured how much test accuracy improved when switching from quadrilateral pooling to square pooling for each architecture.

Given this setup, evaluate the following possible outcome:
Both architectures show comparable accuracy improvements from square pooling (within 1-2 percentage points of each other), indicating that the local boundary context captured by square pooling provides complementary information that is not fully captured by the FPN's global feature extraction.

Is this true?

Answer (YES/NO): NO